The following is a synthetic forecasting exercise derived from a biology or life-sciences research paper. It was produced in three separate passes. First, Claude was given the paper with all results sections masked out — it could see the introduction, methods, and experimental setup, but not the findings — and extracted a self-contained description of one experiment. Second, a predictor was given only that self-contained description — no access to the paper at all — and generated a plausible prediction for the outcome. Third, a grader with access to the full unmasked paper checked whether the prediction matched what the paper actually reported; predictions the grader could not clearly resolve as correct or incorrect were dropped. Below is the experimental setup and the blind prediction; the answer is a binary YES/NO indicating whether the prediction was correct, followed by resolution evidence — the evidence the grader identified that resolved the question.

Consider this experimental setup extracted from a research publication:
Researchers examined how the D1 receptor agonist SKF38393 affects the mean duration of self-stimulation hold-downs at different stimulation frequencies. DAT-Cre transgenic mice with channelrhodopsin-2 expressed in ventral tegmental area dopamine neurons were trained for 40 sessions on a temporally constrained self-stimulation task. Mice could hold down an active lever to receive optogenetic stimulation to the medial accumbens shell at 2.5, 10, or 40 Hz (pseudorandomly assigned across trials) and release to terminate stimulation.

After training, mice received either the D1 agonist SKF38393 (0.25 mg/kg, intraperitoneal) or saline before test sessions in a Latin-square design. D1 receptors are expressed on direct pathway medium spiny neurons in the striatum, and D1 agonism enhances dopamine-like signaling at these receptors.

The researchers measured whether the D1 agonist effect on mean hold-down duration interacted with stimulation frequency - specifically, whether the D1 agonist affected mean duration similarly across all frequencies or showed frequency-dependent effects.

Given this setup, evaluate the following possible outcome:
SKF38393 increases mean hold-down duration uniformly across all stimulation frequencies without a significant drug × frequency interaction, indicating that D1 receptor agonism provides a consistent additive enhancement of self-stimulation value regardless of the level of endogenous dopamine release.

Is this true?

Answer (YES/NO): NO